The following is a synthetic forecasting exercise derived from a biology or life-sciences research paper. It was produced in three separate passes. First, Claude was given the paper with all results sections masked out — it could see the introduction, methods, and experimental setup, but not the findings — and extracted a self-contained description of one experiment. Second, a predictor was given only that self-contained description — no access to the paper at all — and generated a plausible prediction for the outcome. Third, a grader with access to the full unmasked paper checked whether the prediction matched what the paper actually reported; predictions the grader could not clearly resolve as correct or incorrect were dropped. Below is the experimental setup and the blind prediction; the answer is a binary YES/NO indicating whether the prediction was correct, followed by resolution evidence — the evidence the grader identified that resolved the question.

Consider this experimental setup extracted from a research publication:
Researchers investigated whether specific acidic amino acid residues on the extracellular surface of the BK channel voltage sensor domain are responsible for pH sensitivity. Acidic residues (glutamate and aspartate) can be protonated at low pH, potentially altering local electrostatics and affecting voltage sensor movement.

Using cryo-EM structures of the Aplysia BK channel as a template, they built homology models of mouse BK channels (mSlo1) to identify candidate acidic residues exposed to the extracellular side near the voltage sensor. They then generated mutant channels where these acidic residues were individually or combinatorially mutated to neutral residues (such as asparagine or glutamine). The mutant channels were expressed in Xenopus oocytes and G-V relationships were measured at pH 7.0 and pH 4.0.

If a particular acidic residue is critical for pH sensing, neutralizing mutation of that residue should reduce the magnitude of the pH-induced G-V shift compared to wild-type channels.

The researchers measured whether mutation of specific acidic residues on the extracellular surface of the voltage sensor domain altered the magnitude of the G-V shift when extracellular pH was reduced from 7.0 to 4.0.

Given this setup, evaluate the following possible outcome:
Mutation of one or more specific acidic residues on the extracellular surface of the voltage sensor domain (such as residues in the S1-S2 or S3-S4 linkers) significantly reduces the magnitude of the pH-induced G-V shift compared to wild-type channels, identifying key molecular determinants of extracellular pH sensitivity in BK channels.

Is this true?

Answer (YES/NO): YES